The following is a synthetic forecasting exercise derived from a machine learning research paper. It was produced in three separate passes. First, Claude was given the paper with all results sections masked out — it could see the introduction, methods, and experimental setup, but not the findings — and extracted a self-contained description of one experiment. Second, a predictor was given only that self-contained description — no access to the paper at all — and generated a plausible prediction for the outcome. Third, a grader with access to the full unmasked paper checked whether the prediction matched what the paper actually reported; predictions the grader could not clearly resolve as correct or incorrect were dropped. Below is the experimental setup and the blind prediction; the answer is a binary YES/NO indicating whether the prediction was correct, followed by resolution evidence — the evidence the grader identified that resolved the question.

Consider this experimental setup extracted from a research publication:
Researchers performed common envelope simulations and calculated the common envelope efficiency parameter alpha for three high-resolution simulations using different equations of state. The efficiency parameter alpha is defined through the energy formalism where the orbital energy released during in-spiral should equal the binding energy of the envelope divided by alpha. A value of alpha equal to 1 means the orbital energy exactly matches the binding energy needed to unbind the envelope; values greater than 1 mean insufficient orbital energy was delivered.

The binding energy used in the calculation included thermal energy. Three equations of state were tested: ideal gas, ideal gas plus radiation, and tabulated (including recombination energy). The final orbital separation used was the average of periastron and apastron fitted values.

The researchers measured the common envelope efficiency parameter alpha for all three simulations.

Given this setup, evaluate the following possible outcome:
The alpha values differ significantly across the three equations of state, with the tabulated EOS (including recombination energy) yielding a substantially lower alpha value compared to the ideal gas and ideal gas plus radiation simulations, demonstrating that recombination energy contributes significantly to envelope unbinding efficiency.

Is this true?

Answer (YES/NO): NO